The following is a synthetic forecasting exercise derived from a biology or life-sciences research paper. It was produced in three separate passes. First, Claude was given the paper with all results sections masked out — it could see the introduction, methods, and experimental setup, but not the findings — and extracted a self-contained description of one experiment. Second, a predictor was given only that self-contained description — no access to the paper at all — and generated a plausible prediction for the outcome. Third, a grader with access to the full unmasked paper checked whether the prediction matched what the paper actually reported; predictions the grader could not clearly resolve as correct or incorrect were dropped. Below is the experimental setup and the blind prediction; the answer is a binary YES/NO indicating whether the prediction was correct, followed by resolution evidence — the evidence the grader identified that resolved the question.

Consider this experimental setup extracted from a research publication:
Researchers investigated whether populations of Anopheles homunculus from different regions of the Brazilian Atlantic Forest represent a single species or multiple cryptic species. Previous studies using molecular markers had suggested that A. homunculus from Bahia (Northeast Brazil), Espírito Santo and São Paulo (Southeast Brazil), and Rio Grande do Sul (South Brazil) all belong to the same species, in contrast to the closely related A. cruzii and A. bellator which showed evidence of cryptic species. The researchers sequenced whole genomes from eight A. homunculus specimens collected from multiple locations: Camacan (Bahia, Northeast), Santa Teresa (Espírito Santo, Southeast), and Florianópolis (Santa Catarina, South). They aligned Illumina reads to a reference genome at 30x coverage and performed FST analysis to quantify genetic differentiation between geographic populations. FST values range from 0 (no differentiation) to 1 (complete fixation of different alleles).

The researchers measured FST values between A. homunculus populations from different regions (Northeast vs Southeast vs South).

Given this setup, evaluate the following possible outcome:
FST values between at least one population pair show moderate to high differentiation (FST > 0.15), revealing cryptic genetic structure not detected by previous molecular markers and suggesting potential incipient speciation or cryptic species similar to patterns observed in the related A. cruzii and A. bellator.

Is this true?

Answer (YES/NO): NO